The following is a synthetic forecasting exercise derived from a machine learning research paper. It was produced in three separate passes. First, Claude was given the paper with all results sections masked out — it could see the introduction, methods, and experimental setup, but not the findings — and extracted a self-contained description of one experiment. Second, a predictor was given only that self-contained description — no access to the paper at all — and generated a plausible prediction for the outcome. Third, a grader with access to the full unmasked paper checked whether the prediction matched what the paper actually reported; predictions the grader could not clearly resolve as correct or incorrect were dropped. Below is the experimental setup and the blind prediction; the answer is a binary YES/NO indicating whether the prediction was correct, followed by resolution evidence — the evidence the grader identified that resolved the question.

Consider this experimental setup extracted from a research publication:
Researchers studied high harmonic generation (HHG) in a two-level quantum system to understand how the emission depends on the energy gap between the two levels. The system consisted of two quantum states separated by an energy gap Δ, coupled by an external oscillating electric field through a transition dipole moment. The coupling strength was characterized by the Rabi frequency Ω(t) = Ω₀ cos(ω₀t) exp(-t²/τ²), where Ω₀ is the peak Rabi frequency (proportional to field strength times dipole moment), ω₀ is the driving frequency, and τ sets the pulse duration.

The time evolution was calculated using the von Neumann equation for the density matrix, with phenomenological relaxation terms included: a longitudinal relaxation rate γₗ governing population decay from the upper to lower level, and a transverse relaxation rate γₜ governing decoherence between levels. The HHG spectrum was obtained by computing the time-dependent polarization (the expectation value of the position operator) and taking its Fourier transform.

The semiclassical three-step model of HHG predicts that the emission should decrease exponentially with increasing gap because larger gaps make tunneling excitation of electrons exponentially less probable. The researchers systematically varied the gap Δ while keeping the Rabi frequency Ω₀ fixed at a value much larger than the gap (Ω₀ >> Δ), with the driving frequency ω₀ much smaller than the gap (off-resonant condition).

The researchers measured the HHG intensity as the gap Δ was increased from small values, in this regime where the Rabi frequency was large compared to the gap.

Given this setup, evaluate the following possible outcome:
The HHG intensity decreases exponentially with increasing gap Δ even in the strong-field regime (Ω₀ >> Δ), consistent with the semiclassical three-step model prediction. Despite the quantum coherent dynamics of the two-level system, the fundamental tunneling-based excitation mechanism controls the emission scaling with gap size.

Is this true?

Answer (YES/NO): NO